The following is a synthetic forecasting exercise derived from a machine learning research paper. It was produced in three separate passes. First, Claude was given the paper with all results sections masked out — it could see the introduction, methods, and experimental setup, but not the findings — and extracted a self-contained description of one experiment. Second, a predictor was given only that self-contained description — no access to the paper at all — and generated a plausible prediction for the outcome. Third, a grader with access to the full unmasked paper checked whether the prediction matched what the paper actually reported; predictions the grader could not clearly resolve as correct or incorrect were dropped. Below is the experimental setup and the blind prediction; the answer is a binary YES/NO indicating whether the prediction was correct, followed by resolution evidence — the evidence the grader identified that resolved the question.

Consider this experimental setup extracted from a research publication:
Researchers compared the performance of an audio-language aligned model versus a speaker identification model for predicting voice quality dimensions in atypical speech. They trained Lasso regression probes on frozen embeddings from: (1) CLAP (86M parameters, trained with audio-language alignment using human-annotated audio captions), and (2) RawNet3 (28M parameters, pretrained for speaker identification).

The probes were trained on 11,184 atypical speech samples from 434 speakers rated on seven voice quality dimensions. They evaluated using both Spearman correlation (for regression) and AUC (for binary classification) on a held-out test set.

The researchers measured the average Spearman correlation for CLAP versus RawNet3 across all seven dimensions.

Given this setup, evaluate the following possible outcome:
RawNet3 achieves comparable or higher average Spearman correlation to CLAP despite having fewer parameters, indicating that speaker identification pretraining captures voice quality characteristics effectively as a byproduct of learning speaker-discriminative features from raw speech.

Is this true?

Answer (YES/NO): NO